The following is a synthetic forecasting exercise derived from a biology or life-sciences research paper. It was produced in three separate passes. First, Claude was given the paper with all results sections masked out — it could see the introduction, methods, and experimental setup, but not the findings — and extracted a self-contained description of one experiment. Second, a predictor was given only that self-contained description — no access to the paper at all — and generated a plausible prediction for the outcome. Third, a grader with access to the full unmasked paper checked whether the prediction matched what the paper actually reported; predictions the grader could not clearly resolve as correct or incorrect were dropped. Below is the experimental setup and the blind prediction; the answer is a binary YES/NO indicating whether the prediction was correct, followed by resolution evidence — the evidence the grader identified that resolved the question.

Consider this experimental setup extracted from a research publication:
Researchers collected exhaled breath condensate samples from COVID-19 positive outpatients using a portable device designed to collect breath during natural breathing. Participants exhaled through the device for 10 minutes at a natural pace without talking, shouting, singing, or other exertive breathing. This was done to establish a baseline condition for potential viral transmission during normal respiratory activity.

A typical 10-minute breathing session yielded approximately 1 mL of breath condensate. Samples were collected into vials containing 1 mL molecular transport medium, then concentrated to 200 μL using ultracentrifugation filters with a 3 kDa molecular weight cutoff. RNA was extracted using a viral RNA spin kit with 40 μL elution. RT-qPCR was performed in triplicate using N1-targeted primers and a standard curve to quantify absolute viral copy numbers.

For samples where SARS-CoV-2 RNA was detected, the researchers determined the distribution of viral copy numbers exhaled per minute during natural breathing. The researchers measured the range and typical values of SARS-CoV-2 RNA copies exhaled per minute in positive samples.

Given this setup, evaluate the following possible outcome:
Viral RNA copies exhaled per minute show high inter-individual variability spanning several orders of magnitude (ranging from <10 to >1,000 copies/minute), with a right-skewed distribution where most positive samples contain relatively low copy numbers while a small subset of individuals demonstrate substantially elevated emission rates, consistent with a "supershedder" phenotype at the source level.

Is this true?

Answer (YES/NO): NO